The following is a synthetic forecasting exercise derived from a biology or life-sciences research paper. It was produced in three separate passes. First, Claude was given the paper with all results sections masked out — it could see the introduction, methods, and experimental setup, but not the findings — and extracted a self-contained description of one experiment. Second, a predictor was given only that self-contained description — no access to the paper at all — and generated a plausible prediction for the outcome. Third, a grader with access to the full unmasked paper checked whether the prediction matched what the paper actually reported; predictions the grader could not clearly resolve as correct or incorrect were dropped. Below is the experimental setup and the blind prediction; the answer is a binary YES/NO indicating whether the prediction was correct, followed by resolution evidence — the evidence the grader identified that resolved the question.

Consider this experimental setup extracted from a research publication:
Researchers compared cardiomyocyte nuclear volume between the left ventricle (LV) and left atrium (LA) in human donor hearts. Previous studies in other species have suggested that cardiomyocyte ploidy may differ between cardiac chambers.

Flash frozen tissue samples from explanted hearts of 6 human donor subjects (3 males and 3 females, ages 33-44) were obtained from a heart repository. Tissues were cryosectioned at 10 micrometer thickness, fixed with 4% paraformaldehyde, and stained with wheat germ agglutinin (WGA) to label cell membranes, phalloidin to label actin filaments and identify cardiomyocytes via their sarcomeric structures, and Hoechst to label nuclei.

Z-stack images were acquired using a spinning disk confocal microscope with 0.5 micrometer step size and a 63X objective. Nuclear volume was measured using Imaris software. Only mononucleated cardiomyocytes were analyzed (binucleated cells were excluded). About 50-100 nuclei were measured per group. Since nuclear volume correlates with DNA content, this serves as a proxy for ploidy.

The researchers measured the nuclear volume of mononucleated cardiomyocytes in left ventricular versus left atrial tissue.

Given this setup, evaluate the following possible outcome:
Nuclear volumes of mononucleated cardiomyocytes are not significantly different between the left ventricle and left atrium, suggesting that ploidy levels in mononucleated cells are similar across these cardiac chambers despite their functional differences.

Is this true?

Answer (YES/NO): NO